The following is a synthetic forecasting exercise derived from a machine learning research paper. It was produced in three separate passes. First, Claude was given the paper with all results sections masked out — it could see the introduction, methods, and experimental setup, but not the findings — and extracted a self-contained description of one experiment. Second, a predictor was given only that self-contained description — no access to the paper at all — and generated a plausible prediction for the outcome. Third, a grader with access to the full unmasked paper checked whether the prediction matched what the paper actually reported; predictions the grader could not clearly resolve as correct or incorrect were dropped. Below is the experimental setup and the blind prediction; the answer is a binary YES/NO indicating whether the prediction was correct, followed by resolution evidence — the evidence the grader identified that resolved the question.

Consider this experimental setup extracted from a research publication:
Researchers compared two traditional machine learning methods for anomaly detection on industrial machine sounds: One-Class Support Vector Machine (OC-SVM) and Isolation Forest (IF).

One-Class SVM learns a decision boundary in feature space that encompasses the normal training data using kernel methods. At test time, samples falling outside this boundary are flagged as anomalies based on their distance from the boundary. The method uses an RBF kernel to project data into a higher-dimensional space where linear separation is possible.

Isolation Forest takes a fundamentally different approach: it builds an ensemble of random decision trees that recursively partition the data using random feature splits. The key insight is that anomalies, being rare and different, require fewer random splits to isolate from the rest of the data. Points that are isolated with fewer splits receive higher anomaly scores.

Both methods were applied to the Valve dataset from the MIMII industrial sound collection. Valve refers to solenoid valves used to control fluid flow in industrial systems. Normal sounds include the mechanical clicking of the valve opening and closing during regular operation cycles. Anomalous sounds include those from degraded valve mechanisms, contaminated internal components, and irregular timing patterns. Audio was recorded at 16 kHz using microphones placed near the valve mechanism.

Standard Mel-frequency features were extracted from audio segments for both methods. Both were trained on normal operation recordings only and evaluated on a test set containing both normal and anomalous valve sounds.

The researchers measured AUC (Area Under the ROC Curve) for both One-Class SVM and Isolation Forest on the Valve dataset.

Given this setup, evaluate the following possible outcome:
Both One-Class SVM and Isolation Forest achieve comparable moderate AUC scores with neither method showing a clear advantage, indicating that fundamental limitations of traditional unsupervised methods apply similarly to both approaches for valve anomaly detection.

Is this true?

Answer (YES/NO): NO